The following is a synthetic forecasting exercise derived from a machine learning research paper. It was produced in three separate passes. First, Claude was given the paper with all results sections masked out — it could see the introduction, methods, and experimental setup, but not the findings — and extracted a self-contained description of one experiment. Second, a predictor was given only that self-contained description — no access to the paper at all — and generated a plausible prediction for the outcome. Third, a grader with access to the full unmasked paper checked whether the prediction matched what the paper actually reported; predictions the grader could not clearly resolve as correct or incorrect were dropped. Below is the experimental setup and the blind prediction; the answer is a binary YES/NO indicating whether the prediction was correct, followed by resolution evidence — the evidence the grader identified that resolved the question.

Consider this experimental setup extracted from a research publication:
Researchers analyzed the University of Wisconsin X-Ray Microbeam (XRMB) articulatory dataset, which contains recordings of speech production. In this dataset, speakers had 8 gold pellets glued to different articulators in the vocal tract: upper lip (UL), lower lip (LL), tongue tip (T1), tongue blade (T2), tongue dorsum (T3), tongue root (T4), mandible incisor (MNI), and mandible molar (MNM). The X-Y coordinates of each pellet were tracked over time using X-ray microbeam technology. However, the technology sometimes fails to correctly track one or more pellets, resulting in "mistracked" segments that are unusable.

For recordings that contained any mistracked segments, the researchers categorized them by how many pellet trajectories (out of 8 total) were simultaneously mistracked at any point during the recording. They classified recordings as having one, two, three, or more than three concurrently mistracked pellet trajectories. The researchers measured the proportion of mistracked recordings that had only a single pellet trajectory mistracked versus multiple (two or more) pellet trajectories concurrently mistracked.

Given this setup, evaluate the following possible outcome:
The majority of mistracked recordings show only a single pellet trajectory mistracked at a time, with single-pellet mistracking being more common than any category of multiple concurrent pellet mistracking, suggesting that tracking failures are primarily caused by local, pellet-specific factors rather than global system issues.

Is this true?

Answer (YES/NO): YES